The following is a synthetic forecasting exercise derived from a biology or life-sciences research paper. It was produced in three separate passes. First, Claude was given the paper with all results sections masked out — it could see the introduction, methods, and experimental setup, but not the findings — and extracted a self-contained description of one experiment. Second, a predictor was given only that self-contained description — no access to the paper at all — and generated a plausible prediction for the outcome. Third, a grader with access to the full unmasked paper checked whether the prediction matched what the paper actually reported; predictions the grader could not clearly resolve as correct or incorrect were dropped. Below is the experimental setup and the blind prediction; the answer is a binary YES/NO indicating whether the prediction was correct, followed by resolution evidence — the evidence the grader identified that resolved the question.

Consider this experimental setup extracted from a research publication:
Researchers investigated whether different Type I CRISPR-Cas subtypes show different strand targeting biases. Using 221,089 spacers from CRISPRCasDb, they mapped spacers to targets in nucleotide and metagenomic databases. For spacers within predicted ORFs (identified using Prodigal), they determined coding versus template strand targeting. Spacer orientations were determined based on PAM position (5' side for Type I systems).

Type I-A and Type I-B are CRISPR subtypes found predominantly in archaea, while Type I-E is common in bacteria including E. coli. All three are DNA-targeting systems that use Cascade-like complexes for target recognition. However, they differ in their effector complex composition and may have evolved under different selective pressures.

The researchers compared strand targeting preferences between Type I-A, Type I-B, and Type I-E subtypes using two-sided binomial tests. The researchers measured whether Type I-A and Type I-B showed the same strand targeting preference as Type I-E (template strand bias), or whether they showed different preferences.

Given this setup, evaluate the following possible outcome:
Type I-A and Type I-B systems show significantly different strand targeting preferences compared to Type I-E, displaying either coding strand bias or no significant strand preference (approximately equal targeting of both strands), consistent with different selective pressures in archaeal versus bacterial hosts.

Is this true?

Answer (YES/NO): YES